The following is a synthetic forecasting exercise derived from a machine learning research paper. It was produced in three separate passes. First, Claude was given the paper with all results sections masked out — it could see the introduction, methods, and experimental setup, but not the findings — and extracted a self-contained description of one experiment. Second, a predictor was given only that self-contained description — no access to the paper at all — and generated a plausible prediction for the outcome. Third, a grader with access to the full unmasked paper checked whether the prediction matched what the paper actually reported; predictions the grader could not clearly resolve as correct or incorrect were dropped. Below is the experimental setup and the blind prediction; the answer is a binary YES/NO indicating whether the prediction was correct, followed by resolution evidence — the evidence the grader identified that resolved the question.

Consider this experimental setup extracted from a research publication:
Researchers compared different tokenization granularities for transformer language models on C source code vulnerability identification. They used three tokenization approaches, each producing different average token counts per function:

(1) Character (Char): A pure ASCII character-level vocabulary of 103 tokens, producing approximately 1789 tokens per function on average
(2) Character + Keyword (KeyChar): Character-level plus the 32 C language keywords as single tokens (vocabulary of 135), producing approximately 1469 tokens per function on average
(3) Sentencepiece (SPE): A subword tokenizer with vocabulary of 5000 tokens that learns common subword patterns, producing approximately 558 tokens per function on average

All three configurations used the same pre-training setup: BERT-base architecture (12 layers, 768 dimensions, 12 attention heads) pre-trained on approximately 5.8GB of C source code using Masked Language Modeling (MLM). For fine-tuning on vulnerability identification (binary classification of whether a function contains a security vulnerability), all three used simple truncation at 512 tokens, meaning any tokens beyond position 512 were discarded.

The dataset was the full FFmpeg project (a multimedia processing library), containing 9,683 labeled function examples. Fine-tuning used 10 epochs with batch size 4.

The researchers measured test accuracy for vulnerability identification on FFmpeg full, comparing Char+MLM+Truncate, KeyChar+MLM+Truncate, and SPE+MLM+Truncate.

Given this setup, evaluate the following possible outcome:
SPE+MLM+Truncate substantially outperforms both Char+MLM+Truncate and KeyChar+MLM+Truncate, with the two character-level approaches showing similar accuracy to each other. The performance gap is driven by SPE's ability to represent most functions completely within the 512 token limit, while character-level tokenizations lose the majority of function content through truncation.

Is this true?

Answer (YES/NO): NO